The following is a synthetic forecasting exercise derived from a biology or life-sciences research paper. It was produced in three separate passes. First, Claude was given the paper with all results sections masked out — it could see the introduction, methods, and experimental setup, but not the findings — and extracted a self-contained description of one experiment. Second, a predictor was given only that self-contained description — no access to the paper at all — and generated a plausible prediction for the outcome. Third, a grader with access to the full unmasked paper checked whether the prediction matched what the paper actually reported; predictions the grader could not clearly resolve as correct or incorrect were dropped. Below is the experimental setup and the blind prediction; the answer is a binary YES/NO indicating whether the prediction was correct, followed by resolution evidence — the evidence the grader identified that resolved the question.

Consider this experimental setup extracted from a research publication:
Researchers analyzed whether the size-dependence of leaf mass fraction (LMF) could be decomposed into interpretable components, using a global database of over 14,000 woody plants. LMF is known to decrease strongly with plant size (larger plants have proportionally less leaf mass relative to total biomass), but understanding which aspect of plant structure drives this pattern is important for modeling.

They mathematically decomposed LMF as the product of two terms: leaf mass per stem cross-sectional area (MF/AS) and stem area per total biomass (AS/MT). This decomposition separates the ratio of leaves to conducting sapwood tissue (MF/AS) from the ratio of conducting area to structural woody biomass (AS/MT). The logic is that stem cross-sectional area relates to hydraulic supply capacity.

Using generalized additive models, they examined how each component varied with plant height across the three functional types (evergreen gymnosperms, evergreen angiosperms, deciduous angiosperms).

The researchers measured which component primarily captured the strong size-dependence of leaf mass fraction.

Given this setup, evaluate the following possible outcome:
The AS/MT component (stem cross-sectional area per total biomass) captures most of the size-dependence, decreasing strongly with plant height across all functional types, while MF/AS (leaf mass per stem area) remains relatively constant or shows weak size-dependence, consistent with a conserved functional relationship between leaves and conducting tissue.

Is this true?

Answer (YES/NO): YES